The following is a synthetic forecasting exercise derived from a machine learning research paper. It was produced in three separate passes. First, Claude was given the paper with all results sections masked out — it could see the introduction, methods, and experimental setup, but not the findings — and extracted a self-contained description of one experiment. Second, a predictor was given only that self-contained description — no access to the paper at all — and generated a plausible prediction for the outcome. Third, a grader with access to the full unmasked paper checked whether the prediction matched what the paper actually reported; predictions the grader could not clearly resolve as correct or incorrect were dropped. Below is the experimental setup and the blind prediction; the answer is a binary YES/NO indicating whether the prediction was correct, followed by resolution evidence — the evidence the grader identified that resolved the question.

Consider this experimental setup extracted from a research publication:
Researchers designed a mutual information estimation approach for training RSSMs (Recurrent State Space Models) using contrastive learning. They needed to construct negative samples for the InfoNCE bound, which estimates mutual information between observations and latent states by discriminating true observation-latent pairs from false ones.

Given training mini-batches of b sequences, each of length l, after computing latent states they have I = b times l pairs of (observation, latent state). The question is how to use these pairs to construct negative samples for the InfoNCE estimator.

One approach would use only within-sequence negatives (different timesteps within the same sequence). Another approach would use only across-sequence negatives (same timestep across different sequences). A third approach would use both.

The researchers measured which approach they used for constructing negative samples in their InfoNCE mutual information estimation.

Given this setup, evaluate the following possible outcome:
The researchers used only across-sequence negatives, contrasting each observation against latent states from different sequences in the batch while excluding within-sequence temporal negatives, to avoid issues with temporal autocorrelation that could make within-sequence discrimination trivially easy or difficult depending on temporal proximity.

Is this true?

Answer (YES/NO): NO